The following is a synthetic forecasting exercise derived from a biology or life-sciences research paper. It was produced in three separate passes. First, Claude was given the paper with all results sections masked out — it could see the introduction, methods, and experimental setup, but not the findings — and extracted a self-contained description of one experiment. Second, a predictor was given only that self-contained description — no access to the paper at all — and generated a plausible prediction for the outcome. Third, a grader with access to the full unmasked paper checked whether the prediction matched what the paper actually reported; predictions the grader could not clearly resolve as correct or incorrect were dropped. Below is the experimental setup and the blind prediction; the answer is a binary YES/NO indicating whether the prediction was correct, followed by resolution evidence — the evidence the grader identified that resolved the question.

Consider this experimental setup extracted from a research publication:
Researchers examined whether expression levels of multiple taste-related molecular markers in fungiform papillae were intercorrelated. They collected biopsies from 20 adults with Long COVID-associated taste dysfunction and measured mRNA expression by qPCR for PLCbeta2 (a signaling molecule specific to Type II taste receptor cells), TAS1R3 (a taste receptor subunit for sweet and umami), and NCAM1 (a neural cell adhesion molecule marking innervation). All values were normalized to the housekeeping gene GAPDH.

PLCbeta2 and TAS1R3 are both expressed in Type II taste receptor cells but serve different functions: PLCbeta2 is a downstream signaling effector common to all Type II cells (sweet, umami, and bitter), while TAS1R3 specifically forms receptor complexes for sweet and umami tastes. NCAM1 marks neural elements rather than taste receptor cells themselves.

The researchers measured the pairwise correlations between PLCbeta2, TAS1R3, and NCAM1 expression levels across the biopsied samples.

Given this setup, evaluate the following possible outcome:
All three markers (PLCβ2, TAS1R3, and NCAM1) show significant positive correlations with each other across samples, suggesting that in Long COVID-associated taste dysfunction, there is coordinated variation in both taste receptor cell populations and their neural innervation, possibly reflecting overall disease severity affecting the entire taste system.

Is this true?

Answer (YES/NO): NO